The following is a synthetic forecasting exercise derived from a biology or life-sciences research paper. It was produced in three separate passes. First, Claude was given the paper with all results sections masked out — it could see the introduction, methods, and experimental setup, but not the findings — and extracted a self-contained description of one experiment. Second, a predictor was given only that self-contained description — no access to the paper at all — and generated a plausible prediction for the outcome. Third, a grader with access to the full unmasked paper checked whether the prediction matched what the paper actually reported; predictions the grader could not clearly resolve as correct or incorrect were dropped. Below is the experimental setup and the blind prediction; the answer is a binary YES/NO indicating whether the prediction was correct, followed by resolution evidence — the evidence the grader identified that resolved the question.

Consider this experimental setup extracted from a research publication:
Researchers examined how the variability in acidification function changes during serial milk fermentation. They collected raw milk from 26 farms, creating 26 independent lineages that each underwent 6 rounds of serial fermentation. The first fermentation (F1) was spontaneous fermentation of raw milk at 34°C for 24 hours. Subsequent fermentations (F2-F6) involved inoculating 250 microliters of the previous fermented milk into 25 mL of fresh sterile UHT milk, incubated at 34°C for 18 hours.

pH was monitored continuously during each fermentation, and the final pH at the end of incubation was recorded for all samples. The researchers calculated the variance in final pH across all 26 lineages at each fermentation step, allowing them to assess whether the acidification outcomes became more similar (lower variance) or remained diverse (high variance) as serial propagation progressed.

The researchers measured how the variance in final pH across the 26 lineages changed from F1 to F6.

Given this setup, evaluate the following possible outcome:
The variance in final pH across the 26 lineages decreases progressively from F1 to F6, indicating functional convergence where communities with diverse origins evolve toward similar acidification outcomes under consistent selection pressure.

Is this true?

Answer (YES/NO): NO